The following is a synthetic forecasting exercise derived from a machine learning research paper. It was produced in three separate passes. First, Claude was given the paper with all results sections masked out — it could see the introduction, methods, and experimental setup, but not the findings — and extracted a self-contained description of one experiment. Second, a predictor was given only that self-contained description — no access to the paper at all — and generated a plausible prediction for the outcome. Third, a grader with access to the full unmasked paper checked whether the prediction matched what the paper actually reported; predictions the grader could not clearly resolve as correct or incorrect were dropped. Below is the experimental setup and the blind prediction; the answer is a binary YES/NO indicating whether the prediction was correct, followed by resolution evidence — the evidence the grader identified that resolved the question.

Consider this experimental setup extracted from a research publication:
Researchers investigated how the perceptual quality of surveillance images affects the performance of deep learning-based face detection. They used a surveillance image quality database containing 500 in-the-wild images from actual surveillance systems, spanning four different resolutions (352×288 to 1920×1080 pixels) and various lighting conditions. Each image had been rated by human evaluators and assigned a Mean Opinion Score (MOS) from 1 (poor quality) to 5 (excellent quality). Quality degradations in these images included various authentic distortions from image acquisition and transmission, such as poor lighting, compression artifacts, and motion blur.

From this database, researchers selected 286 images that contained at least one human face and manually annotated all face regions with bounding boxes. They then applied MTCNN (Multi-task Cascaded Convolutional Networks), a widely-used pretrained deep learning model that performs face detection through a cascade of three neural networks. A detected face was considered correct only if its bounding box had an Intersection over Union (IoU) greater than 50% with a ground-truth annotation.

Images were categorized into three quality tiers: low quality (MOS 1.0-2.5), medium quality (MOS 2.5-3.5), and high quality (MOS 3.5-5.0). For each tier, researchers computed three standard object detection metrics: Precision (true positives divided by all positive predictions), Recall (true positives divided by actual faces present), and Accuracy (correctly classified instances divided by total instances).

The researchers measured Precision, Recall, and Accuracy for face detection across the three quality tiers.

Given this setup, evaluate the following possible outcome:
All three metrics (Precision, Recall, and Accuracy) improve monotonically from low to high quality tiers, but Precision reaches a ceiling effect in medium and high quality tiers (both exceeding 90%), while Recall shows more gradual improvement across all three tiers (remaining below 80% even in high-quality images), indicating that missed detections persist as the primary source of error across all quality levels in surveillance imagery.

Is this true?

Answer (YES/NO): NO